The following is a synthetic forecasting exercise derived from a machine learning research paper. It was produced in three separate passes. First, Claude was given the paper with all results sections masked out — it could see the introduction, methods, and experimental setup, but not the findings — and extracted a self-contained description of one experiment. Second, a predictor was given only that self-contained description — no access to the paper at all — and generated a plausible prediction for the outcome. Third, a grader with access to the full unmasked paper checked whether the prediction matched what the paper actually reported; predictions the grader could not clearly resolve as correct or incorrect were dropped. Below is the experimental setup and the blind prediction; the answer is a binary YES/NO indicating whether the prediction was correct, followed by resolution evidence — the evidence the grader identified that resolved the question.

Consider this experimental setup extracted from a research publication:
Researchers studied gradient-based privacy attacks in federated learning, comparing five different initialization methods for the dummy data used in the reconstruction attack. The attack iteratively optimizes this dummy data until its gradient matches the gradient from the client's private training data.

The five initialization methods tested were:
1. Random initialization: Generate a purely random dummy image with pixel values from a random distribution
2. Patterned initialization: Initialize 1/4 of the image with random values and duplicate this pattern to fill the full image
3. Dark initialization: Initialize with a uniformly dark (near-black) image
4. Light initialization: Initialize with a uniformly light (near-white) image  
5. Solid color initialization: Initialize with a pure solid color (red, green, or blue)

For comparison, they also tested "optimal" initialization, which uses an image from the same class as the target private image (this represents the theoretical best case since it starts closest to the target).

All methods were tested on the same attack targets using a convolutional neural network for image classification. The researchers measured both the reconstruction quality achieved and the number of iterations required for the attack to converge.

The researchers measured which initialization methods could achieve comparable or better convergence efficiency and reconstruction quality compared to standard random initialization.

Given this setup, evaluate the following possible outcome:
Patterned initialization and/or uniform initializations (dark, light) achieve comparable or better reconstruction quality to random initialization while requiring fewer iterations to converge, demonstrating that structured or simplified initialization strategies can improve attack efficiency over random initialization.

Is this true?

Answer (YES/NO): YES